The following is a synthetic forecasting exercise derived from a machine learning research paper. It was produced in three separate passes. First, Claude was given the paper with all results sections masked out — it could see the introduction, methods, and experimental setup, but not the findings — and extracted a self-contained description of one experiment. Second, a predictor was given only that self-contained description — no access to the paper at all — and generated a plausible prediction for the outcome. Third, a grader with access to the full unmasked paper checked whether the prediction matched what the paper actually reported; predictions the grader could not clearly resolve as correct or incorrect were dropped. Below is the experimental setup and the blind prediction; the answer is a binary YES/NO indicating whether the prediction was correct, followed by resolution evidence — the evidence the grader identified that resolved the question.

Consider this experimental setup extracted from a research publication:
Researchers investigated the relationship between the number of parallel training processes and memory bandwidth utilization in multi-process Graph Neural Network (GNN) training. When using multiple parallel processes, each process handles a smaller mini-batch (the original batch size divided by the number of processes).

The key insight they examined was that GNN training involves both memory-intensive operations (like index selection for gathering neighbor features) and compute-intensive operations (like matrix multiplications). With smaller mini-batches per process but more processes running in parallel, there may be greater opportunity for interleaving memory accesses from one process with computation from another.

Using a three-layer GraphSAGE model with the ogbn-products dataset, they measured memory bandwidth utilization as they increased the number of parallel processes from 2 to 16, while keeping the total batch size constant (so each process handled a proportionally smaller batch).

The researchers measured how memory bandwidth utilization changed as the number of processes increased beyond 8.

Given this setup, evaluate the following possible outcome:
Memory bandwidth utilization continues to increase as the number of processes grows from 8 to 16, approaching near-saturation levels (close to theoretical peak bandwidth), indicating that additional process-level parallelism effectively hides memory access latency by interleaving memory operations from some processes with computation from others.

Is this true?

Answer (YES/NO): NO